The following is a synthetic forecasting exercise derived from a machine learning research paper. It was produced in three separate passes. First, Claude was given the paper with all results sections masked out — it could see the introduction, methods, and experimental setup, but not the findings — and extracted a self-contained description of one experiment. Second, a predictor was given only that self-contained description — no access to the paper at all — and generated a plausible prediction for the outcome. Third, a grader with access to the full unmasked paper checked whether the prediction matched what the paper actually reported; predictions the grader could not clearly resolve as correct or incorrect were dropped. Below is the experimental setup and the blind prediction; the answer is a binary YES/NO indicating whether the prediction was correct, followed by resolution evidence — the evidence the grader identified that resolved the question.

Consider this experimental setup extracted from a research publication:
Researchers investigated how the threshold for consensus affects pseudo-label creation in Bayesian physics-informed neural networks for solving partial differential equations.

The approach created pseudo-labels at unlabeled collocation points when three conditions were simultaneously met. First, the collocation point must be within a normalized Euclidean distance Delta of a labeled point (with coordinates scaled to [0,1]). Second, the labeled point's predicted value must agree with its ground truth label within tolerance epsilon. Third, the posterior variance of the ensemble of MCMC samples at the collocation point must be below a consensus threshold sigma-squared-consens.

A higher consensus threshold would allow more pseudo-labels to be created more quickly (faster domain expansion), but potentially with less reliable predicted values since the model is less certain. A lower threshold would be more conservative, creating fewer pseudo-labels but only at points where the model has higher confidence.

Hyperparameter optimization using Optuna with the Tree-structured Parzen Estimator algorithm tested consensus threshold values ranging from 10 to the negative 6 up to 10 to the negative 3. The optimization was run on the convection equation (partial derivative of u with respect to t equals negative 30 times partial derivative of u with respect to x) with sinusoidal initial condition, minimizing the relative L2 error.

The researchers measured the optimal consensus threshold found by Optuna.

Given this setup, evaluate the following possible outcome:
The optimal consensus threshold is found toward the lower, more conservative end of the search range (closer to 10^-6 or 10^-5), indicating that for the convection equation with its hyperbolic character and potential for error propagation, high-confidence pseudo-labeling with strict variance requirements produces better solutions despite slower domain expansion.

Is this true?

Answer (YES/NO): NO